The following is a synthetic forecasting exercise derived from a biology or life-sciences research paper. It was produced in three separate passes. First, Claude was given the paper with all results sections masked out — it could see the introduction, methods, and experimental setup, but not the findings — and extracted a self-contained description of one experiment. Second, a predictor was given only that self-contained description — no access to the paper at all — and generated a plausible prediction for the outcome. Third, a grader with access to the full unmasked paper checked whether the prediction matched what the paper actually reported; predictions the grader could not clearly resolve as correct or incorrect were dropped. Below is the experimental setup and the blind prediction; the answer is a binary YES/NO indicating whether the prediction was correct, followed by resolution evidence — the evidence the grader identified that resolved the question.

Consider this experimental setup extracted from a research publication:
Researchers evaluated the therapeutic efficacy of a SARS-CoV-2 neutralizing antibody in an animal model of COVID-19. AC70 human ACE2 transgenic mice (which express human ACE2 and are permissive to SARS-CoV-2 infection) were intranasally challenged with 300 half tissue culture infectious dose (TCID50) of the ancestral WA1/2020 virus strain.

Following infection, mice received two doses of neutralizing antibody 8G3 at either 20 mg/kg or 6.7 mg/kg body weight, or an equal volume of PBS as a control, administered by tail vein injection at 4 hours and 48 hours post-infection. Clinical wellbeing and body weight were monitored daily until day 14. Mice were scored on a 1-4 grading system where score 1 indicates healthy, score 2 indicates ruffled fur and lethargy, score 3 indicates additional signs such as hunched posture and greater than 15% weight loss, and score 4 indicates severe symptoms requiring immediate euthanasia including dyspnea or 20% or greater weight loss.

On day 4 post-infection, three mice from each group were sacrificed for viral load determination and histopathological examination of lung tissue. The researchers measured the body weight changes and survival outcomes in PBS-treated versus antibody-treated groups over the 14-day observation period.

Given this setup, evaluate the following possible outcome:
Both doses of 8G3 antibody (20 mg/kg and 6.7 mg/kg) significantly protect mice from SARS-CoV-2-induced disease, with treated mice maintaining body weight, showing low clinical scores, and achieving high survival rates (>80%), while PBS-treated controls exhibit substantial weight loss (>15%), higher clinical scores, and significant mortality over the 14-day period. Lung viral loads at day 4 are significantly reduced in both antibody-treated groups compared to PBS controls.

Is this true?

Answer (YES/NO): YES